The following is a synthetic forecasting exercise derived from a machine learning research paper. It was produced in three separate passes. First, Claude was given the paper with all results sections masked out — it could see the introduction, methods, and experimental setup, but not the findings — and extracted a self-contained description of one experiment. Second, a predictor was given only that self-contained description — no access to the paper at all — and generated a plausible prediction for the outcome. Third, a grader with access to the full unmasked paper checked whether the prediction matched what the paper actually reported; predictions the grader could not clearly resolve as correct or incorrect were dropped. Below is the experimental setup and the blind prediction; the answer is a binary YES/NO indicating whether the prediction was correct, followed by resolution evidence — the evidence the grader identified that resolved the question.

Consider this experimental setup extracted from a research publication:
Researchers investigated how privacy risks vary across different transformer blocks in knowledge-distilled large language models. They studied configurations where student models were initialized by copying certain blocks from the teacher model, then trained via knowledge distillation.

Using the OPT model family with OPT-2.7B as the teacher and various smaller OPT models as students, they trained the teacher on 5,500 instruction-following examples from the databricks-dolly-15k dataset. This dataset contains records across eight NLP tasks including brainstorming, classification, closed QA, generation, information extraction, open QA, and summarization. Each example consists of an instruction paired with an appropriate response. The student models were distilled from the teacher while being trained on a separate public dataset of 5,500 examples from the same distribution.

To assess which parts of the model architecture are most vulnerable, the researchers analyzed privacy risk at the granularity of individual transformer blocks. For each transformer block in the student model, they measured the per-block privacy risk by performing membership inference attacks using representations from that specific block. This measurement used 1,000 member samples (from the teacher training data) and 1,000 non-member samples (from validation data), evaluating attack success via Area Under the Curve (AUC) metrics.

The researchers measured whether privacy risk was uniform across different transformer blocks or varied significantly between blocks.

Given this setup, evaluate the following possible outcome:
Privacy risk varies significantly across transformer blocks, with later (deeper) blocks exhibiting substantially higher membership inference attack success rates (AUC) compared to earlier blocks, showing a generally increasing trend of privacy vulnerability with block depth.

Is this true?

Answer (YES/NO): NO